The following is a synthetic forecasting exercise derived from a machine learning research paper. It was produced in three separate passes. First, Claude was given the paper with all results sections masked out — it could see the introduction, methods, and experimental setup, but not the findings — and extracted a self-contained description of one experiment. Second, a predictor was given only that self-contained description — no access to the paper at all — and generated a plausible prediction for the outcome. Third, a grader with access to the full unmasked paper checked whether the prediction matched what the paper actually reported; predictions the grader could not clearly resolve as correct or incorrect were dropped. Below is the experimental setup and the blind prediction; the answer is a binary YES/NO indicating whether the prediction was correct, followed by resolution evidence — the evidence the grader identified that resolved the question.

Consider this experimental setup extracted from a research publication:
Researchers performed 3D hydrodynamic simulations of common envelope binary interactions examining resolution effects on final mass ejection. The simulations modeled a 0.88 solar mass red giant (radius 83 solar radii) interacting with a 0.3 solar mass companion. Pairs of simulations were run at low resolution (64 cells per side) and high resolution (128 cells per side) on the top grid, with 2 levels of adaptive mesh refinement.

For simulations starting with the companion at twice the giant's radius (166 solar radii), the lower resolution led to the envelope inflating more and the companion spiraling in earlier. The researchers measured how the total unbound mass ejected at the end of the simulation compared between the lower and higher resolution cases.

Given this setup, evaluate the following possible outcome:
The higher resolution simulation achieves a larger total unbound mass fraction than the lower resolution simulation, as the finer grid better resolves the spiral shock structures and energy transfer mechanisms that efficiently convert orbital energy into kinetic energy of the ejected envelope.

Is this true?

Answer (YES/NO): NO